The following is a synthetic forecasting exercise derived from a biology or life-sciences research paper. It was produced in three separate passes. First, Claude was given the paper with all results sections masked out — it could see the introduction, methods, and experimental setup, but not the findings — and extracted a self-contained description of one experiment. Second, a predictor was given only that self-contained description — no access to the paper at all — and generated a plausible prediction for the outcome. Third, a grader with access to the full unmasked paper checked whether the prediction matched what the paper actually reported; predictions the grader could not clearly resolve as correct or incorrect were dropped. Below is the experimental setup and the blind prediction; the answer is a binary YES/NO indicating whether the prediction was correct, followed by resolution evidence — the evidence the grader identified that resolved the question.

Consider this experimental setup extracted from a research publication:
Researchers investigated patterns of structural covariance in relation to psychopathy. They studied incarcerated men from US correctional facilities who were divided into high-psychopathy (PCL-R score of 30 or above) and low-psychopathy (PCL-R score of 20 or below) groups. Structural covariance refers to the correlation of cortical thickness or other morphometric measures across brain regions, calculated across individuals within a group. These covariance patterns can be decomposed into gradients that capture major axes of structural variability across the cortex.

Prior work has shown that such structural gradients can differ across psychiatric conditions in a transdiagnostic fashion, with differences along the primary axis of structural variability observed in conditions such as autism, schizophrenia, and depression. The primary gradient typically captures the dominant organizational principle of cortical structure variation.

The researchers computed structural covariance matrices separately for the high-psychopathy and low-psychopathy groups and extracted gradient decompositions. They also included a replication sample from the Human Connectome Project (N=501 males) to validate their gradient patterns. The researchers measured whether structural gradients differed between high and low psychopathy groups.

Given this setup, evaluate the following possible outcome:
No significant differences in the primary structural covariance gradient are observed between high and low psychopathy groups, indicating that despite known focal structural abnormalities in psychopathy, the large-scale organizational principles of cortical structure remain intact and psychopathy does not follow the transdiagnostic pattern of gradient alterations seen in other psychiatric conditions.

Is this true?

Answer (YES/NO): NO